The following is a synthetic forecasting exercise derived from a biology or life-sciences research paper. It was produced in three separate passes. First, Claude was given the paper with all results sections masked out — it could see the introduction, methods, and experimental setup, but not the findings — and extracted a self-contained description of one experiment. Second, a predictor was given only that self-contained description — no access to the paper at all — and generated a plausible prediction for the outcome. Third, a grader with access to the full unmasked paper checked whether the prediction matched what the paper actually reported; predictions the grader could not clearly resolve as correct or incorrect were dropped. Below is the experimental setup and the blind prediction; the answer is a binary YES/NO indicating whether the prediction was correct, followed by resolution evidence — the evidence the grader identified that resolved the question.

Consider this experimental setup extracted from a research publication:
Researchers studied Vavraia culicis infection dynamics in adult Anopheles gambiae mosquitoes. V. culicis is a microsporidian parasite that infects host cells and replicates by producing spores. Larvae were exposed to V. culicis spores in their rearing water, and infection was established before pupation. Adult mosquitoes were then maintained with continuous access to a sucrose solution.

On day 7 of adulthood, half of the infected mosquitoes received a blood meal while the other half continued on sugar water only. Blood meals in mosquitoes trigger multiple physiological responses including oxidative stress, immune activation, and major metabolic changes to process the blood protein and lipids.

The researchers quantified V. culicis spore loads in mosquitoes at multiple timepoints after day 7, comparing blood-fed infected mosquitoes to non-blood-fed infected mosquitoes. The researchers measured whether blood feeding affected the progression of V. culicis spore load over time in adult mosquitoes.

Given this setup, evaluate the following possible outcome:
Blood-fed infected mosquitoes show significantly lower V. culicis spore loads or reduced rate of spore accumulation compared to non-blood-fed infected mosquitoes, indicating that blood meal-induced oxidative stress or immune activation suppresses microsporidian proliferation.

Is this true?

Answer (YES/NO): NO